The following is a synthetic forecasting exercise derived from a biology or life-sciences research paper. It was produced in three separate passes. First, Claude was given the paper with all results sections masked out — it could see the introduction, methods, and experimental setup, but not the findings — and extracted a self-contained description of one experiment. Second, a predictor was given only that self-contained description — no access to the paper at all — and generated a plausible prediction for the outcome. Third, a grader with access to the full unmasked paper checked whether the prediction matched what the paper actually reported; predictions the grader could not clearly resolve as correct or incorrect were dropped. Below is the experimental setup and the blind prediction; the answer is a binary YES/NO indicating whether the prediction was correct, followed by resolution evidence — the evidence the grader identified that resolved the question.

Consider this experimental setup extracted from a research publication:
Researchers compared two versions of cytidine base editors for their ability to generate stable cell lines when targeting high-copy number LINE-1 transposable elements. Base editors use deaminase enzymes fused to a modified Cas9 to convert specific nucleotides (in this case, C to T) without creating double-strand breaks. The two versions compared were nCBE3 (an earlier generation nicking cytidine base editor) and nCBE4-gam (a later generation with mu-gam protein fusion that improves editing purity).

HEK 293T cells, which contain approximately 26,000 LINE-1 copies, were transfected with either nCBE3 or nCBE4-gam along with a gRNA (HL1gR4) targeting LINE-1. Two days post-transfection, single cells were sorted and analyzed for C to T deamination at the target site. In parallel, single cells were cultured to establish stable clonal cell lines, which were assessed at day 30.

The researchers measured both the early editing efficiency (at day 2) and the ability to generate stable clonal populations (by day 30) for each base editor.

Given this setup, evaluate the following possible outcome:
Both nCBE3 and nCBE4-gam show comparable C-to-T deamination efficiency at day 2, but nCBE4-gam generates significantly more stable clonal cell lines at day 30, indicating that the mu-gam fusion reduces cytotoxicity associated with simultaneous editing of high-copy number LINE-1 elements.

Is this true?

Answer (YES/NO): NO